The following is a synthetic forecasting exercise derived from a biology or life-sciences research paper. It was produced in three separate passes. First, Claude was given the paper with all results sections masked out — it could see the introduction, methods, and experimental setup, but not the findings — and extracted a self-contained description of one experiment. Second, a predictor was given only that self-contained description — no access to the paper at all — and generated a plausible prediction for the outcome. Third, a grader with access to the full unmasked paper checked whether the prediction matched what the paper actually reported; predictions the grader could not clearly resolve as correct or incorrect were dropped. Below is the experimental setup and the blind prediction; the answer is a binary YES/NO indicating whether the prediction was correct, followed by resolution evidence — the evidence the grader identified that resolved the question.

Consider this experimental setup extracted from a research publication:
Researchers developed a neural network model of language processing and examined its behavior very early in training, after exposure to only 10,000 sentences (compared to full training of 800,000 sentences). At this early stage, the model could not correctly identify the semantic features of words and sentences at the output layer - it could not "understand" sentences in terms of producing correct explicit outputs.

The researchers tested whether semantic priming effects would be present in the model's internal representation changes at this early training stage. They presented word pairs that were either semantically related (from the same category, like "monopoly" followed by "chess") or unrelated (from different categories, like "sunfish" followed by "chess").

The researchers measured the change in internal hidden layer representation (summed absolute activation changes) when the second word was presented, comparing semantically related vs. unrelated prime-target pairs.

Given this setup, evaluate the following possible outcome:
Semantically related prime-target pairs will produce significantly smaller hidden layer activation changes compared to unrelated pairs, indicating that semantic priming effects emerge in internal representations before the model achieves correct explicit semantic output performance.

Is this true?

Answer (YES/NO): YES